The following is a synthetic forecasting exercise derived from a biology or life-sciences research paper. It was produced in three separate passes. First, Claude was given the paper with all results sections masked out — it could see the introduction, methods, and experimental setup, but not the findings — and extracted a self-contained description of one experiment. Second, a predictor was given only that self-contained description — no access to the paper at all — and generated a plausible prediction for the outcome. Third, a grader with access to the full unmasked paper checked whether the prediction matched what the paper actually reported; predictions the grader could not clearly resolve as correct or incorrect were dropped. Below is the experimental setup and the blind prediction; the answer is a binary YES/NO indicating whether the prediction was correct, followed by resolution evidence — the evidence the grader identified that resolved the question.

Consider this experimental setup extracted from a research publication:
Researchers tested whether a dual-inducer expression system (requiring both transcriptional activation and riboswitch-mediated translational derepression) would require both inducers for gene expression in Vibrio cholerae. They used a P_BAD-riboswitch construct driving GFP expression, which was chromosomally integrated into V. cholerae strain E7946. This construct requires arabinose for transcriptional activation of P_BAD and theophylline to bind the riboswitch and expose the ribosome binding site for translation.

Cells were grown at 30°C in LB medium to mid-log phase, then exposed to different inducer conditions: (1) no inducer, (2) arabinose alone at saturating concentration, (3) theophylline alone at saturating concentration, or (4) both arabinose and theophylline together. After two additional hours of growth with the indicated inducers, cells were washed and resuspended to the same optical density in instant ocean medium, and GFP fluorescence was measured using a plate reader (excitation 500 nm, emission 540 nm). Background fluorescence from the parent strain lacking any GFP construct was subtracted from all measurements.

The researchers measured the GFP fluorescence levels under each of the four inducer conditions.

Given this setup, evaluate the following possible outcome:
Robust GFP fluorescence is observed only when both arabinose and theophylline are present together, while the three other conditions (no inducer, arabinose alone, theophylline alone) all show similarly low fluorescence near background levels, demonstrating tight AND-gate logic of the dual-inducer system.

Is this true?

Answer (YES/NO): YES